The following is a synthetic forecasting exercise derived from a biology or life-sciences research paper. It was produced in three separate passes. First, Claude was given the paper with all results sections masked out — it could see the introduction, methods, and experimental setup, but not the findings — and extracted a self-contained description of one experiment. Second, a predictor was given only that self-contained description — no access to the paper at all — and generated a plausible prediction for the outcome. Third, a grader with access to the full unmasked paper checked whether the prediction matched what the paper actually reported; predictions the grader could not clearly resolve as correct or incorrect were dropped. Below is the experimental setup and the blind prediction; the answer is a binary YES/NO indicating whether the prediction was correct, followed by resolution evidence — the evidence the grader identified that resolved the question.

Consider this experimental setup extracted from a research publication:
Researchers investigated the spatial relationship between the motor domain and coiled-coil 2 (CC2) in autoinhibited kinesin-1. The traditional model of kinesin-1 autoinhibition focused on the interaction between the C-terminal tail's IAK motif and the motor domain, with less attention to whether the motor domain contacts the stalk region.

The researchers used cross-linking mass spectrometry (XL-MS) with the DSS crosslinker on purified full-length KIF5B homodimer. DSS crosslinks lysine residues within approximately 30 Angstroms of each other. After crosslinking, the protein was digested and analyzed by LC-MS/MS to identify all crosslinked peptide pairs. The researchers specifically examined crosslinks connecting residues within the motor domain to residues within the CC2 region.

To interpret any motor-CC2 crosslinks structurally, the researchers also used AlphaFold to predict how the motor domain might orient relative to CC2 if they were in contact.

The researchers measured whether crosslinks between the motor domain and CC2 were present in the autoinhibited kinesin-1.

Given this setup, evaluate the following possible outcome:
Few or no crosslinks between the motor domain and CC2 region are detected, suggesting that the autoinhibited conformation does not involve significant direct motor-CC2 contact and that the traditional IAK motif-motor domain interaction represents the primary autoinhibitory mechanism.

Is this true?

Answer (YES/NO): NO